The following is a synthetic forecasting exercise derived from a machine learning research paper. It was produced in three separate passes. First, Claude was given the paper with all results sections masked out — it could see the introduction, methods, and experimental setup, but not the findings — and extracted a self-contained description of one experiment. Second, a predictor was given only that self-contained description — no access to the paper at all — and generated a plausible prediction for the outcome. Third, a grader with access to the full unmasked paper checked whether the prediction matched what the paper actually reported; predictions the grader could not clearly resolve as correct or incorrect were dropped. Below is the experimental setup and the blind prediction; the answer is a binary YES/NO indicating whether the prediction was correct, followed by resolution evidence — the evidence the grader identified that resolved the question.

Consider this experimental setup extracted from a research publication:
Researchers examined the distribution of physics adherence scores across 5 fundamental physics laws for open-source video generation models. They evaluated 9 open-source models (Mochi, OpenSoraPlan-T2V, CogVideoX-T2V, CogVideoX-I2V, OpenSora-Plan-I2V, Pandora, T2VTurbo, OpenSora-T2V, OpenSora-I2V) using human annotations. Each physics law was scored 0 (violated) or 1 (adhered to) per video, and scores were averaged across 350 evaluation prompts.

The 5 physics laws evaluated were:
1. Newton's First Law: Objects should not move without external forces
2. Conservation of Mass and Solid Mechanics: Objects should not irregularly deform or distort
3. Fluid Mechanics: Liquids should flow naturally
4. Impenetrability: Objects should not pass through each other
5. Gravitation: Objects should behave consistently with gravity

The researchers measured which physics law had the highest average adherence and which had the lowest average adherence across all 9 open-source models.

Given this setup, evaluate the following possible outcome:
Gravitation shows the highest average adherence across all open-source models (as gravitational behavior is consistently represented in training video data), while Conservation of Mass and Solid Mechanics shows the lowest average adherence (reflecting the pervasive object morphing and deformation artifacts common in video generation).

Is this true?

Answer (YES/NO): NO